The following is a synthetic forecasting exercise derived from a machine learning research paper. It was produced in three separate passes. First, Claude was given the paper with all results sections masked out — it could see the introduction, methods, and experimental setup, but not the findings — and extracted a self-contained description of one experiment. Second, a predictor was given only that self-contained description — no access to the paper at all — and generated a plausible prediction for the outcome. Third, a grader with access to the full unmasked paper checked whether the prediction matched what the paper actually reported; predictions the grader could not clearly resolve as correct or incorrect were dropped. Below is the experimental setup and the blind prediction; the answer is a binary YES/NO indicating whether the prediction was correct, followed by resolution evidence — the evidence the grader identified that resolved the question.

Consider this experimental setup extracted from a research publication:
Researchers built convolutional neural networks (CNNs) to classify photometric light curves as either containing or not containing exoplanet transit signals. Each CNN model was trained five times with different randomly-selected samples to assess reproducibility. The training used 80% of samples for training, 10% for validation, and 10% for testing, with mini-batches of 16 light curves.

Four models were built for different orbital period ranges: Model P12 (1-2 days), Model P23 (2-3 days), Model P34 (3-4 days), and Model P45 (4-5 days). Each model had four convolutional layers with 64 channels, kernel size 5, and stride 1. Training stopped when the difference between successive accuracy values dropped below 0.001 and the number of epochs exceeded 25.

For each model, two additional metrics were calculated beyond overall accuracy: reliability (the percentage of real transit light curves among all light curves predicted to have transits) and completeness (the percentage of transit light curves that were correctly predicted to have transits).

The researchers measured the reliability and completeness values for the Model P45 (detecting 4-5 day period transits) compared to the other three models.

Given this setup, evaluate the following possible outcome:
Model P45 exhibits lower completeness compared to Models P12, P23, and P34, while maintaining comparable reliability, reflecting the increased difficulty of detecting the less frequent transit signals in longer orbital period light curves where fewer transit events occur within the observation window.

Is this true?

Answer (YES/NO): NO